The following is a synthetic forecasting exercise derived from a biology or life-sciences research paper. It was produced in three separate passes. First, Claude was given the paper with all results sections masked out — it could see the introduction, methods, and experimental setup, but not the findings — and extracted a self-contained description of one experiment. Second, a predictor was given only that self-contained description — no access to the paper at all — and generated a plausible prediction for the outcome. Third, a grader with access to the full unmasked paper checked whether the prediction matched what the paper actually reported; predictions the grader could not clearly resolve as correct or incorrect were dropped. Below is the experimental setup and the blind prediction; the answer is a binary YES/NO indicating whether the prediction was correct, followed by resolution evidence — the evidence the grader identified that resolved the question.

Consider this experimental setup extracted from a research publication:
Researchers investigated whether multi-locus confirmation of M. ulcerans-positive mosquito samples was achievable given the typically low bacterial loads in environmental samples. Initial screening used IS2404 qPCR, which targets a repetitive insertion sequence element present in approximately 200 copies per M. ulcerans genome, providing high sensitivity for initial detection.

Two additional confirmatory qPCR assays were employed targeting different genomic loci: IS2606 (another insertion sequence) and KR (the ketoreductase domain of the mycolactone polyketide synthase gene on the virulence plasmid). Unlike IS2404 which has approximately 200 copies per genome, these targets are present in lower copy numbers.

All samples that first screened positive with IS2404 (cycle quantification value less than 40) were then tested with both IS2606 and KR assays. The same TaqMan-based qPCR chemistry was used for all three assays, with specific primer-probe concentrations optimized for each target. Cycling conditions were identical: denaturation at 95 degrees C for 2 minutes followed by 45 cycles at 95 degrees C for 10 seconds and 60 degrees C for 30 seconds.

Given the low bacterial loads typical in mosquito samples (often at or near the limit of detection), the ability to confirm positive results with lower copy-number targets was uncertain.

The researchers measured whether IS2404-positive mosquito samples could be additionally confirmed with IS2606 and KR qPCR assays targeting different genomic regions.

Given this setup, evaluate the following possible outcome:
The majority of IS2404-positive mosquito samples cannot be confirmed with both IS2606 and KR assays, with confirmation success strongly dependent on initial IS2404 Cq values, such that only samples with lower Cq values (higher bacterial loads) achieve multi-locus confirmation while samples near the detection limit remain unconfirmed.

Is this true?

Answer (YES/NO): NO